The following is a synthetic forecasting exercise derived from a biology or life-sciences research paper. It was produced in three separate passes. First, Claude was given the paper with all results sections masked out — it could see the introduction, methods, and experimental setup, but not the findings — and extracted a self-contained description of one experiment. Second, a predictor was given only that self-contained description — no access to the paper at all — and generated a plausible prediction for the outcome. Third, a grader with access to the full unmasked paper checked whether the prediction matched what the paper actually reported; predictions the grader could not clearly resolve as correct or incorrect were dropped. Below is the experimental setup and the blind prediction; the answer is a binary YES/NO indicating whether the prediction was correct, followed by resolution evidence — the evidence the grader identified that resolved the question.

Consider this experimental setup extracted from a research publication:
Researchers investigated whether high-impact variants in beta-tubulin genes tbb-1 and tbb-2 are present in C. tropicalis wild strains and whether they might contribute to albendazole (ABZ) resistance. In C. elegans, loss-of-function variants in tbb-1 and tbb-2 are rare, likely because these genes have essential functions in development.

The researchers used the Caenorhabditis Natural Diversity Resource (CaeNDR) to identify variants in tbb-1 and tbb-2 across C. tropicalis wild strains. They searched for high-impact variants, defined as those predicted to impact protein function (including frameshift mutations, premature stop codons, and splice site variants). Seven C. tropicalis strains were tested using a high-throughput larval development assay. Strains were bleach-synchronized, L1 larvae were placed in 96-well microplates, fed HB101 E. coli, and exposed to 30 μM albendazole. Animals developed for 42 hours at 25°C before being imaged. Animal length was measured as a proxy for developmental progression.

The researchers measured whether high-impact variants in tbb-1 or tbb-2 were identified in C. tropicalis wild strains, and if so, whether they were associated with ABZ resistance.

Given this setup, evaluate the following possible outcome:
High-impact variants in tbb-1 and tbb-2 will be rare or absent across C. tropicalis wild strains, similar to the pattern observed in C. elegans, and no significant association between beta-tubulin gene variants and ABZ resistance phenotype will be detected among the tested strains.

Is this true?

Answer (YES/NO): YES